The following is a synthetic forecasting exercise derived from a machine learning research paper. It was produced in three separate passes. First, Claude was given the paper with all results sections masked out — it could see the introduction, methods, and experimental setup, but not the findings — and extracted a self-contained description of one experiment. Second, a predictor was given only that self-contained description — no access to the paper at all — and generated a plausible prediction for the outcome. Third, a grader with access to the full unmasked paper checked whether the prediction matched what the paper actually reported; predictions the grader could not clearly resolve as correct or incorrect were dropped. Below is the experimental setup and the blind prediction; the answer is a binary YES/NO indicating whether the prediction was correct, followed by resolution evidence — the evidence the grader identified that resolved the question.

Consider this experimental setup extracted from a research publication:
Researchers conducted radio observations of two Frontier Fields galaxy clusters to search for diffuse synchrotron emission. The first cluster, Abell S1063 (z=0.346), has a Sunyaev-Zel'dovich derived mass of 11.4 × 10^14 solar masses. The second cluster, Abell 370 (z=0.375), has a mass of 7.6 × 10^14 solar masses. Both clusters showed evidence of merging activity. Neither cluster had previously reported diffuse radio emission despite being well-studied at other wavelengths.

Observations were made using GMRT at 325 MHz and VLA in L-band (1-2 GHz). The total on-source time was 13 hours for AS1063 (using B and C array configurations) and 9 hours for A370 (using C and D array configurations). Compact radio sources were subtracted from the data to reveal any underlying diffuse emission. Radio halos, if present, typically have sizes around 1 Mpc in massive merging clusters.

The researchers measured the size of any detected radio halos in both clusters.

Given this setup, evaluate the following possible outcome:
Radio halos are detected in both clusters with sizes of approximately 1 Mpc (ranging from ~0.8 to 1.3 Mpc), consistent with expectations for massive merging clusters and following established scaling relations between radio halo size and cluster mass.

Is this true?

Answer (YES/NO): NO